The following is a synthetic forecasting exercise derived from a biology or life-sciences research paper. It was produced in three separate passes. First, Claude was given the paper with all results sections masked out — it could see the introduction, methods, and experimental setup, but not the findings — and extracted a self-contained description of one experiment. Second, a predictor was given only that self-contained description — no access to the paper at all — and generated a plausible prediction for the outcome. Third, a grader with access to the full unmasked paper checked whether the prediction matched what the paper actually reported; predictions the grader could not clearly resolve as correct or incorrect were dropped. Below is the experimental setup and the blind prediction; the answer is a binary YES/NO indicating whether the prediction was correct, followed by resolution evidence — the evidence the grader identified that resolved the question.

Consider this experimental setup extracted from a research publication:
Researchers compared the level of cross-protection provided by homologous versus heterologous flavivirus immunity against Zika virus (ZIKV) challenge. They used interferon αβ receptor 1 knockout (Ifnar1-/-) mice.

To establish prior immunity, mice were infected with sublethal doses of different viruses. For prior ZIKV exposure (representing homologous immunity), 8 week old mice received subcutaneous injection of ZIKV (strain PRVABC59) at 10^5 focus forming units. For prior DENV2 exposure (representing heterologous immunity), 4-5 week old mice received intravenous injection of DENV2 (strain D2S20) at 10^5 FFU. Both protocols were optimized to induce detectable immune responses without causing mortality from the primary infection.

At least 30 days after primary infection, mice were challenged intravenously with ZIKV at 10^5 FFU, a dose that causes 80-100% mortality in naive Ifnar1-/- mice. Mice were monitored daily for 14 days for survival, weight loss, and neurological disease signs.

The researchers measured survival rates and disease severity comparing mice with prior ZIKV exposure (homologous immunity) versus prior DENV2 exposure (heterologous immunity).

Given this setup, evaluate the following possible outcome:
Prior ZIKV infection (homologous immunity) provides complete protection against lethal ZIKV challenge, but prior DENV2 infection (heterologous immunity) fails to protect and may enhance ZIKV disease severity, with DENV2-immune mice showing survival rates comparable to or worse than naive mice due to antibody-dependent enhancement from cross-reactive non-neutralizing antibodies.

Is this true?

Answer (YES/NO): NO